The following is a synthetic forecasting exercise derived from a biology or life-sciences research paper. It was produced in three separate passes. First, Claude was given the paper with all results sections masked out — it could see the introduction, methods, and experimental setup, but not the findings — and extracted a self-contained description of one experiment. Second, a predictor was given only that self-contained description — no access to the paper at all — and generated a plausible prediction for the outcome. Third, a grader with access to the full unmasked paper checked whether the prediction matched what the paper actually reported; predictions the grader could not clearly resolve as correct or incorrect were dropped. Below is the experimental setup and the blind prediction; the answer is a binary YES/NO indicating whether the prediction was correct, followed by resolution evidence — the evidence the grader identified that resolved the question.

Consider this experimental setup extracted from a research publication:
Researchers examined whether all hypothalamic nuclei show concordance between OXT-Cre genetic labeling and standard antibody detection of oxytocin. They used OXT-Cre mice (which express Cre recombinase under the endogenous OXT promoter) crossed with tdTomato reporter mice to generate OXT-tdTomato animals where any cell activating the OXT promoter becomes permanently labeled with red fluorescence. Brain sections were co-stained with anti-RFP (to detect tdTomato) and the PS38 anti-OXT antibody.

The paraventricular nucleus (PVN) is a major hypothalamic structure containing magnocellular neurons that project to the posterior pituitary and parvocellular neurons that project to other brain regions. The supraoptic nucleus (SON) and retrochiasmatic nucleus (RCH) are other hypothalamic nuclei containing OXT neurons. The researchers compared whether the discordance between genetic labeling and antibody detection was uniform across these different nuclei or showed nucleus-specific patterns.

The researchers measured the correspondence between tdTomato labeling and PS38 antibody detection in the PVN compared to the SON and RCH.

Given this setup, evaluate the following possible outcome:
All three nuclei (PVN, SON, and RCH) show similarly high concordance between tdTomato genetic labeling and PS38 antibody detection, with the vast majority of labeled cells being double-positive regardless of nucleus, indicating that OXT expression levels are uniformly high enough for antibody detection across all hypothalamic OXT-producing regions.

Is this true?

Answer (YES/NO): NO